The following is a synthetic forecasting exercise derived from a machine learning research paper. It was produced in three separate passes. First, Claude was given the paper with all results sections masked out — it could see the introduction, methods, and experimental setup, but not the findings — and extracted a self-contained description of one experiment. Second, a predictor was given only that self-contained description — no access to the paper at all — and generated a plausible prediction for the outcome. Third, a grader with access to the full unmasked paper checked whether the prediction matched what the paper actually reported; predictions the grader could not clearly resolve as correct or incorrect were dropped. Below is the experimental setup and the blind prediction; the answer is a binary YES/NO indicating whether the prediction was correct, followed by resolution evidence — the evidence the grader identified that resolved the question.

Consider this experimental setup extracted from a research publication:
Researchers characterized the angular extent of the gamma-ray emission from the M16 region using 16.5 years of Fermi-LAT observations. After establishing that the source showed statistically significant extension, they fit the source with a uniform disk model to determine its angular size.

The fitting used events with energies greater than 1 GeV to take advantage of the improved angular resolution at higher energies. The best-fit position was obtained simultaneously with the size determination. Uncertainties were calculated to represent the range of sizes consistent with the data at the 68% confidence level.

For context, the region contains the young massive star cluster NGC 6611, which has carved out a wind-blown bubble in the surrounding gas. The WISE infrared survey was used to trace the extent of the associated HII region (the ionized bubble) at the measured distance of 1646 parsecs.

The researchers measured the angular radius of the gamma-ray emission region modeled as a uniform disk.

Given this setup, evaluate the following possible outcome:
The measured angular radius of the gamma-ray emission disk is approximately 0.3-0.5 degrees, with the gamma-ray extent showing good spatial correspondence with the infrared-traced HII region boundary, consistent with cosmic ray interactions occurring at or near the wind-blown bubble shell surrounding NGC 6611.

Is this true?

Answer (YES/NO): NO